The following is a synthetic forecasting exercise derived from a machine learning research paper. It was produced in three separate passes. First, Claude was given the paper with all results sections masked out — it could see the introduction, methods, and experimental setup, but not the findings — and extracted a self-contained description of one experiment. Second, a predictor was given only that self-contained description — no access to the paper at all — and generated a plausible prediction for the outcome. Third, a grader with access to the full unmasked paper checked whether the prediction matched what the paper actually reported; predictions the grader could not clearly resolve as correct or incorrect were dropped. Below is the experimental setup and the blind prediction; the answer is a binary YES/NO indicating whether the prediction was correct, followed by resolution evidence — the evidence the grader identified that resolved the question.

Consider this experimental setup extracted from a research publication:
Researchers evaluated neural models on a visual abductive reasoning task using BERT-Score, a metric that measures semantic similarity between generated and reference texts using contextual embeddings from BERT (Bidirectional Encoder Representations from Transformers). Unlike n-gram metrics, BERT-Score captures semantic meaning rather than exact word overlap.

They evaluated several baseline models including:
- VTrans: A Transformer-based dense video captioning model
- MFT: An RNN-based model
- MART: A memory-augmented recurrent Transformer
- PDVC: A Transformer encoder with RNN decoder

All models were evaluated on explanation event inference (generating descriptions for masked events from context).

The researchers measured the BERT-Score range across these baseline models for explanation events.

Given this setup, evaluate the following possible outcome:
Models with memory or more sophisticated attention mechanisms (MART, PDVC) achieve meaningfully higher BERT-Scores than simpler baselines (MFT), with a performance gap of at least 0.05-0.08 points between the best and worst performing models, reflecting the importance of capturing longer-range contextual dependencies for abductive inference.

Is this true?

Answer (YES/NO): NO